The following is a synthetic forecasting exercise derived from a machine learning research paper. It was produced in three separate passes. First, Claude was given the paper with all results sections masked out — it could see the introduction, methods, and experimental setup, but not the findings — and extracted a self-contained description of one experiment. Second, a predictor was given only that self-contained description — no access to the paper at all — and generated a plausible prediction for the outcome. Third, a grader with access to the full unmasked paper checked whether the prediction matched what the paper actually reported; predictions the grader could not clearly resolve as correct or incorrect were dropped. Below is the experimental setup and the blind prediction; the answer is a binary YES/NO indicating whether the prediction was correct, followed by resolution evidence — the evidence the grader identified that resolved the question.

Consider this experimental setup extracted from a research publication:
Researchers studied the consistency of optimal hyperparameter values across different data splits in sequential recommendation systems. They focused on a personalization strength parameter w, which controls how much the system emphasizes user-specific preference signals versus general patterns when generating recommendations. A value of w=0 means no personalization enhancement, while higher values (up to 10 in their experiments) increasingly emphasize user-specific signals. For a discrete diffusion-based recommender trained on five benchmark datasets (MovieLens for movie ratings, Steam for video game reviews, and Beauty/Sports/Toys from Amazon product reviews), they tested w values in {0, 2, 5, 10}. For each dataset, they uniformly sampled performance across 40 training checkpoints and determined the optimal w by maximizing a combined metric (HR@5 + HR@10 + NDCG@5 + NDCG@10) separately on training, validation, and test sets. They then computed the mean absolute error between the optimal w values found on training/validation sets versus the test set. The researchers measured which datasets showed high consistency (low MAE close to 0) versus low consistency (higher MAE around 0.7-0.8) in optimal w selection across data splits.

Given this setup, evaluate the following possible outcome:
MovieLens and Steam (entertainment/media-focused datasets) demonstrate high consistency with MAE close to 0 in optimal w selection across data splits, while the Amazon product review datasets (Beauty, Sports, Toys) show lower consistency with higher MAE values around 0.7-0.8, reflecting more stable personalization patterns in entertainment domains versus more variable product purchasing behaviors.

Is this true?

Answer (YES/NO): NO